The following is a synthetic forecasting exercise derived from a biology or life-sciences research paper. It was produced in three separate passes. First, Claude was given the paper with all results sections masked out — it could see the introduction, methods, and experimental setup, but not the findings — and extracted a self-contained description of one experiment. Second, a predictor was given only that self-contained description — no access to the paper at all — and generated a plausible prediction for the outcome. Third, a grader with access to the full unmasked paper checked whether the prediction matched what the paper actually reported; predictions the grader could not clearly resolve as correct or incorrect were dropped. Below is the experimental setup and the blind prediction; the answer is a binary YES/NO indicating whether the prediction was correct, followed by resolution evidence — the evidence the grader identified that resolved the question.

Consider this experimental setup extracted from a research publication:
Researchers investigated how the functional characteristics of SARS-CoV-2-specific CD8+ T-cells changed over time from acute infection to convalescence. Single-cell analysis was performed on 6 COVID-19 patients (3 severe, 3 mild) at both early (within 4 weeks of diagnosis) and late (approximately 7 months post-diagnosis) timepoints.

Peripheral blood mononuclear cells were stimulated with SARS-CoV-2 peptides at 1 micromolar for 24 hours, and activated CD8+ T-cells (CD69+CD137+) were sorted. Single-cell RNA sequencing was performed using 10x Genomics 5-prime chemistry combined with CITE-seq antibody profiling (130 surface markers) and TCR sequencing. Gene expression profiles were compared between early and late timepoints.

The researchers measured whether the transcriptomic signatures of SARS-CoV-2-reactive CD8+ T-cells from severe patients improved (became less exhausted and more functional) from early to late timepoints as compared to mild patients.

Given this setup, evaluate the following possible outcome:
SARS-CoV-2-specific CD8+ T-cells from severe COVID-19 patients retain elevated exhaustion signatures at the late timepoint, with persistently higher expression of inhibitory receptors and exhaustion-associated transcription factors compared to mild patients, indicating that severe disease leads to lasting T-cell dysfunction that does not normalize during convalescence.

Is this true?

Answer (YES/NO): NO